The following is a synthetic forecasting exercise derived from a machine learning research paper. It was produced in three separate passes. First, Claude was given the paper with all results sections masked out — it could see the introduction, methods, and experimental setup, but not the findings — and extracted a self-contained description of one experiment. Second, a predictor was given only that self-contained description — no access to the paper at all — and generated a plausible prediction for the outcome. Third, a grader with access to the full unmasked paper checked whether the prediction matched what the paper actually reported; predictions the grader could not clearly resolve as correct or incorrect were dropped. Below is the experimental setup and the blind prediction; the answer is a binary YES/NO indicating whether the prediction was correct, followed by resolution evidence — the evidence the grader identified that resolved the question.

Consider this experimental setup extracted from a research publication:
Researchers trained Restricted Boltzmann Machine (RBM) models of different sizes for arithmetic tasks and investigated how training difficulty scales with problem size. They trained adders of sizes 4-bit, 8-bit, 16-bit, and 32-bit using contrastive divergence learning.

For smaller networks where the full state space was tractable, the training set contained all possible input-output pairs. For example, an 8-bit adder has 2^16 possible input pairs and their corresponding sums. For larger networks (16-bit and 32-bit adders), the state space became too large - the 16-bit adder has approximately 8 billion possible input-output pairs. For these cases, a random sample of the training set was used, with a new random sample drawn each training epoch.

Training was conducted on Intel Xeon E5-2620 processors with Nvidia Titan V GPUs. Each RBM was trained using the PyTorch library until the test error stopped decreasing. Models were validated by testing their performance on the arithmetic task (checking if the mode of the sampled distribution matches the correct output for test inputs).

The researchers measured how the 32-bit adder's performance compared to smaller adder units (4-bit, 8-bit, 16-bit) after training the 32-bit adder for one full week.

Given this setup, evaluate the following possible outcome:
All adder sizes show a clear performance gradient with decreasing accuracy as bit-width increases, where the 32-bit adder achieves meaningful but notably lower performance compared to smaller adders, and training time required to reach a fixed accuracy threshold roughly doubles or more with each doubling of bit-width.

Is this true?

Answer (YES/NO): NO